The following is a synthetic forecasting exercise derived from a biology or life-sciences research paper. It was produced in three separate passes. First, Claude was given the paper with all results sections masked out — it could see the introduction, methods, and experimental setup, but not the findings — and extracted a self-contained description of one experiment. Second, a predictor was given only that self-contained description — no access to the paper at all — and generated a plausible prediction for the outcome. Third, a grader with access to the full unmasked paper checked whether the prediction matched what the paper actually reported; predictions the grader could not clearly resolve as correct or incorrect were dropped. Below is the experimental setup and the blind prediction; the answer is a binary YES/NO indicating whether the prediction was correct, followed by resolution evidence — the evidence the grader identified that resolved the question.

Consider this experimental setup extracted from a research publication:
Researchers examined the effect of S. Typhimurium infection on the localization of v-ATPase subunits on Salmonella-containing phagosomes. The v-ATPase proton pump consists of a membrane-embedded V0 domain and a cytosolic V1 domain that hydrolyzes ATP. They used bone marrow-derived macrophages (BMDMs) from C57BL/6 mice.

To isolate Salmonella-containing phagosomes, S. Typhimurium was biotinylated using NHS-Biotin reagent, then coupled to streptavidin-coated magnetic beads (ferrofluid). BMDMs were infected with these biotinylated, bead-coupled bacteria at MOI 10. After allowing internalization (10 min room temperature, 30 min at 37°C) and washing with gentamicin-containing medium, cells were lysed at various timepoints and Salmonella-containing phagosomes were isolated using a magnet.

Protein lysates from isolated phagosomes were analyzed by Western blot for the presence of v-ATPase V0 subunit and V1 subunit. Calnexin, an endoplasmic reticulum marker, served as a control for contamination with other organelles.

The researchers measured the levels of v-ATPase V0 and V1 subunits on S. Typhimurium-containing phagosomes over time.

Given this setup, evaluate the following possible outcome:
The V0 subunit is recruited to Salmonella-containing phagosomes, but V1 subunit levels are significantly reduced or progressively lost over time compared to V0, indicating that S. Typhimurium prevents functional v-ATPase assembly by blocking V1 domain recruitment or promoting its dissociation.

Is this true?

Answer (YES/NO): YES